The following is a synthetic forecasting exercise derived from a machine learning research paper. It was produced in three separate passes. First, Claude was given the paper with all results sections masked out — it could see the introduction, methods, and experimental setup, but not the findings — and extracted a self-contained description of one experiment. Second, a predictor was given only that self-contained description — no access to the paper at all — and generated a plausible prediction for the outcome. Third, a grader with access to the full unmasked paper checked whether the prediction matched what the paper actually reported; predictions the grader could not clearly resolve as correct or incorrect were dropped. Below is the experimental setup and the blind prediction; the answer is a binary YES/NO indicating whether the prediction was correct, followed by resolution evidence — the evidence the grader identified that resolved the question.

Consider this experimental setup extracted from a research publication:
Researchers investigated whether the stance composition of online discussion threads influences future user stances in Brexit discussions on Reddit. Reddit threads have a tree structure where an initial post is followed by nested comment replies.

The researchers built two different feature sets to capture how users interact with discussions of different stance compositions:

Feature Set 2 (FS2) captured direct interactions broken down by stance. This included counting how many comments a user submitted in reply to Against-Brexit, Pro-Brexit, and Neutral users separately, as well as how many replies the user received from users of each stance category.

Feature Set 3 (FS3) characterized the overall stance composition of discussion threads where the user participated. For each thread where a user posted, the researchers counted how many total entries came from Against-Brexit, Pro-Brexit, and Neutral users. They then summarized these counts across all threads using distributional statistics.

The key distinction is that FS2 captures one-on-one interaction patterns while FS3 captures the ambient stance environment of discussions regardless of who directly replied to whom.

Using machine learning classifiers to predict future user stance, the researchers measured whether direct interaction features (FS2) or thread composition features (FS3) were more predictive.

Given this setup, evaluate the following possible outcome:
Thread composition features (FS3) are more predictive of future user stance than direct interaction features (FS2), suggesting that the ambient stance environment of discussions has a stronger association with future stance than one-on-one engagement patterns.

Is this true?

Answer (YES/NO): YES